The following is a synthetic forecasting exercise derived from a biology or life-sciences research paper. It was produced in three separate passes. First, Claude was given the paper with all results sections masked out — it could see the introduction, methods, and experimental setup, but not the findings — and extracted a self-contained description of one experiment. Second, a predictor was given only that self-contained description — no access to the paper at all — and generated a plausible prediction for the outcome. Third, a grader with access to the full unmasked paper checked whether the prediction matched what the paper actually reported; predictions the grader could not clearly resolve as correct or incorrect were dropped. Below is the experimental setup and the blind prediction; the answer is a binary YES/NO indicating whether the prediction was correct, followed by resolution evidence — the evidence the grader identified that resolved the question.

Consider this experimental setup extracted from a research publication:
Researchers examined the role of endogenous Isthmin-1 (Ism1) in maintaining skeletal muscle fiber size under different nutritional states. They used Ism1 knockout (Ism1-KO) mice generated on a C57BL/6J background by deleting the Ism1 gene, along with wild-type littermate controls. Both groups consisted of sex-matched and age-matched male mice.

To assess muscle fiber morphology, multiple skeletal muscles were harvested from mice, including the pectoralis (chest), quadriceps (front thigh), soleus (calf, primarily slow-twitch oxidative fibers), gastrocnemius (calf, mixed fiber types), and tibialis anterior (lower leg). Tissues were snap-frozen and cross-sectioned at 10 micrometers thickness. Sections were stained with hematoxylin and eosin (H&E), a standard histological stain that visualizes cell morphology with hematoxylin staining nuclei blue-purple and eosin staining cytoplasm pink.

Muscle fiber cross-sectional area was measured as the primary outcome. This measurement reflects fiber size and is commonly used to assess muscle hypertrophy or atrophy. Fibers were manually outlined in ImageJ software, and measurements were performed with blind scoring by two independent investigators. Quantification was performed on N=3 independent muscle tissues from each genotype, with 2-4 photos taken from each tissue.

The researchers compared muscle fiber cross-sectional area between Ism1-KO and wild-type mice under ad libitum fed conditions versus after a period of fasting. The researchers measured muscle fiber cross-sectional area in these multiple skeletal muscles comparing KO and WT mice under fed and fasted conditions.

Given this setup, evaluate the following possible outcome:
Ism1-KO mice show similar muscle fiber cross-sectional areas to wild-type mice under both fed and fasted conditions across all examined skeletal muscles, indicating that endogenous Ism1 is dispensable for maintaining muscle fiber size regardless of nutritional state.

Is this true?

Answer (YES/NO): NO